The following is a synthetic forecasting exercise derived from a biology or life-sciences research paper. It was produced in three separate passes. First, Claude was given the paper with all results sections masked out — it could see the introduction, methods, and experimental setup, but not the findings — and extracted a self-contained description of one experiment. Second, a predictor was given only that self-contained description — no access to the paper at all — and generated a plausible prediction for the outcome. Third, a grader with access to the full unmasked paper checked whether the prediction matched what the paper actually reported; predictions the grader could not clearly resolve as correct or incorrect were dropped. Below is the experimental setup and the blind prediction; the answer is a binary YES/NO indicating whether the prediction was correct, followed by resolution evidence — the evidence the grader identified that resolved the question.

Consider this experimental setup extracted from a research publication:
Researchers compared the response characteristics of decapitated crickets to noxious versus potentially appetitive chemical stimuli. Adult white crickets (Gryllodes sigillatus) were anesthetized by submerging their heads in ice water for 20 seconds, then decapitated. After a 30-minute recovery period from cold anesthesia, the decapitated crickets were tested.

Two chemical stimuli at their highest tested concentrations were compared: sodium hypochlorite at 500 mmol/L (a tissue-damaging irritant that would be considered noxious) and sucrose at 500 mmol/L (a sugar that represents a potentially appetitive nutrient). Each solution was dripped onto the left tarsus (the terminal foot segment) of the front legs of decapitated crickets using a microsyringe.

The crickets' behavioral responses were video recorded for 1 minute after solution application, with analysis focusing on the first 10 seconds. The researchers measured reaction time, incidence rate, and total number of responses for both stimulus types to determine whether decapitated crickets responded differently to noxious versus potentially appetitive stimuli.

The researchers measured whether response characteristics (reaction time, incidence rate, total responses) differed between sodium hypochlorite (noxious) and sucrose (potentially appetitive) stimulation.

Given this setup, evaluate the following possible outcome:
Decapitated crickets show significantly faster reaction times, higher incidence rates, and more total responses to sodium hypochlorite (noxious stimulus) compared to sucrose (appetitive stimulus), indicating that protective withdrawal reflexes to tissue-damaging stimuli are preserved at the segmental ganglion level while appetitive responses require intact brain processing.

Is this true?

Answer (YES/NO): NO